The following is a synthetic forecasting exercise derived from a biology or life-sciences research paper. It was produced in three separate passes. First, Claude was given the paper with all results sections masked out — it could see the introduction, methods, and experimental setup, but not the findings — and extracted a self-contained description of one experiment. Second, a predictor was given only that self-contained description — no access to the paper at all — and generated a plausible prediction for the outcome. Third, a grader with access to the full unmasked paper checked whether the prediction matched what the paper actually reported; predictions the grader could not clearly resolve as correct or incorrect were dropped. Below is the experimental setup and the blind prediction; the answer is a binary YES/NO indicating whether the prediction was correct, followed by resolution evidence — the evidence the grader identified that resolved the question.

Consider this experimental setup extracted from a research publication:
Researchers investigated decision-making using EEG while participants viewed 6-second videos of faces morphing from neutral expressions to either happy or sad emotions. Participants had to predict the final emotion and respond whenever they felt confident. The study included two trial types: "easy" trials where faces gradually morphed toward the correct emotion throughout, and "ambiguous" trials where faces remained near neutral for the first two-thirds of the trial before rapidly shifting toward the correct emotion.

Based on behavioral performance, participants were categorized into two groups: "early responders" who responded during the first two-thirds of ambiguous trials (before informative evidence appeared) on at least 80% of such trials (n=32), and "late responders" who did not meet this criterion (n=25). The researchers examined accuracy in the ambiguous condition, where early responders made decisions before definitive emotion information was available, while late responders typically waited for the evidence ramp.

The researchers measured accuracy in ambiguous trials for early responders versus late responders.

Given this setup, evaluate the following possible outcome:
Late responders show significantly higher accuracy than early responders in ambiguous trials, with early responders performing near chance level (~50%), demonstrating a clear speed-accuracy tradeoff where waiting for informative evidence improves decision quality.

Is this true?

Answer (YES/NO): YES